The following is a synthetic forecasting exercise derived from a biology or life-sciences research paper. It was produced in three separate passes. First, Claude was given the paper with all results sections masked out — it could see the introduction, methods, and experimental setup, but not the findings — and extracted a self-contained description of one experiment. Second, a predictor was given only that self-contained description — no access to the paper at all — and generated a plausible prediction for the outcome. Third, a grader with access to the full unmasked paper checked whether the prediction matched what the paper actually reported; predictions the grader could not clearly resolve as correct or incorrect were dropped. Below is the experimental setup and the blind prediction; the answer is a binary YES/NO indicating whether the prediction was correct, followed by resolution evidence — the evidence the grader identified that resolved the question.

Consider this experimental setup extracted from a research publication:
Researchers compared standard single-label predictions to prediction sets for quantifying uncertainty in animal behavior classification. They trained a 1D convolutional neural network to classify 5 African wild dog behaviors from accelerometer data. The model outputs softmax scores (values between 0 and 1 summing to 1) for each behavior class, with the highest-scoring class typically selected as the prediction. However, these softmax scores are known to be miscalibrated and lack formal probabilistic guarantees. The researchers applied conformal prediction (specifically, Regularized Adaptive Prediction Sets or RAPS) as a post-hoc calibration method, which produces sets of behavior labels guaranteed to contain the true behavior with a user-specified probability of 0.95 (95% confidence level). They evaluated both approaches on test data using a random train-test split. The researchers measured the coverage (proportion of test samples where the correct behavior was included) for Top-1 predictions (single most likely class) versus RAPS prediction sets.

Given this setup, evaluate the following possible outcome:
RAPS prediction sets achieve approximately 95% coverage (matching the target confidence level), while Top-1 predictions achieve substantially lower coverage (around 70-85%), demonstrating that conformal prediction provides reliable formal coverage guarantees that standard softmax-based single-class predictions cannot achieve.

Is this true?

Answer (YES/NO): NO